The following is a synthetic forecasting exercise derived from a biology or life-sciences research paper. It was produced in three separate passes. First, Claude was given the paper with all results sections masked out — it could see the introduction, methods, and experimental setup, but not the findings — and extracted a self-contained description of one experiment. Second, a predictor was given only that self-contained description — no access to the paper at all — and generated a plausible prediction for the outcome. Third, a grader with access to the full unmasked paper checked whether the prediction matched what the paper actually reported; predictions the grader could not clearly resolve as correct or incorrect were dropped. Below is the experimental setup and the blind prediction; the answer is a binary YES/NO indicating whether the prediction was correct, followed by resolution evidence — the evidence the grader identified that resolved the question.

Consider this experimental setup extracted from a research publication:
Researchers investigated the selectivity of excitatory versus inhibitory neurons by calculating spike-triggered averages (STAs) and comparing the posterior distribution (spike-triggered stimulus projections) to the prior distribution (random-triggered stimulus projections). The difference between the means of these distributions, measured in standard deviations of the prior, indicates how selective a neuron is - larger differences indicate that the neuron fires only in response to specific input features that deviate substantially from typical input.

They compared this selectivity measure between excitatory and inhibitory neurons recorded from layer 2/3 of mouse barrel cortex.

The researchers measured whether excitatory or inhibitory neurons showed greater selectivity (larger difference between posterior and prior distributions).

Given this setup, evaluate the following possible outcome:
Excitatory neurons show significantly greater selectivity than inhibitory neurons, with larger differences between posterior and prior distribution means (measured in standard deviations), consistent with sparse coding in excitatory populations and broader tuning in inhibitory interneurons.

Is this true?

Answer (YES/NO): YES